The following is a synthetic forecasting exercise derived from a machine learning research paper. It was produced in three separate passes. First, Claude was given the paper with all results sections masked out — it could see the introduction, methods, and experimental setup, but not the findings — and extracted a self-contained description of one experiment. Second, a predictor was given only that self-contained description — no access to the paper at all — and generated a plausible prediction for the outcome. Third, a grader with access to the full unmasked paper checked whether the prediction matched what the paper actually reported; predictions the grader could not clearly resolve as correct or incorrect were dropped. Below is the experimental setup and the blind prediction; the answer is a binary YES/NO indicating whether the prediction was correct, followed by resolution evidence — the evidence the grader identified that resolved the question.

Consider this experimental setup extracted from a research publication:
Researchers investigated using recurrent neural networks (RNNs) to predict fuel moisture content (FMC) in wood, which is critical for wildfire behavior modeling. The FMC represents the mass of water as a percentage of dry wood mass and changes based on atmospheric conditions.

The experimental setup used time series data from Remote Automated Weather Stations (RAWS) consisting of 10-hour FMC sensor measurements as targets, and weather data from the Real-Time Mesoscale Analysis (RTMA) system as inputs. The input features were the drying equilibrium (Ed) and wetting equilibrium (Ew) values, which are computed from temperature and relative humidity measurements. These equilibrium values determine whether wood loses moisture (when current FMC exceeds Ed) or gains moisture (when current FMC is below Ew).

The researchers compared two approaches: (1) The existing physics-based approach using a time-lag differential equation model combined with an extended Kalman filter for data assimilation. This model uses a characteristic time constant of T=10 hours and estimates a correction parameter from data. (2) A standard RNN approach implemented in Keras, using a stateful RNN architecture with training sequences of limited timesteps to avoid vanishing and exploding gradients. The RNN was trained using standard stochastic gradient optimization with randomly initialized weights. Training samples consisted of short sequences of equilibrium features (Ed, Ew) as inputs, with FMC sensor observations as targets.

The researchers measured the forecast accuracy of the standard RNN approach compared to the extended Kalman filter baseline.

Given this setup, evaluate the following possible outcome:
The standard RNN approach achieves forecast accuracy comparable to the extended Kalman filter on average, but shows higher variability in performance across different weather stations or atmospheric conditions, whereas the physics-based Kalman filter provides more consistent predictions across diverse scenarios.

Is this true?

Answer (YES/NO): NO